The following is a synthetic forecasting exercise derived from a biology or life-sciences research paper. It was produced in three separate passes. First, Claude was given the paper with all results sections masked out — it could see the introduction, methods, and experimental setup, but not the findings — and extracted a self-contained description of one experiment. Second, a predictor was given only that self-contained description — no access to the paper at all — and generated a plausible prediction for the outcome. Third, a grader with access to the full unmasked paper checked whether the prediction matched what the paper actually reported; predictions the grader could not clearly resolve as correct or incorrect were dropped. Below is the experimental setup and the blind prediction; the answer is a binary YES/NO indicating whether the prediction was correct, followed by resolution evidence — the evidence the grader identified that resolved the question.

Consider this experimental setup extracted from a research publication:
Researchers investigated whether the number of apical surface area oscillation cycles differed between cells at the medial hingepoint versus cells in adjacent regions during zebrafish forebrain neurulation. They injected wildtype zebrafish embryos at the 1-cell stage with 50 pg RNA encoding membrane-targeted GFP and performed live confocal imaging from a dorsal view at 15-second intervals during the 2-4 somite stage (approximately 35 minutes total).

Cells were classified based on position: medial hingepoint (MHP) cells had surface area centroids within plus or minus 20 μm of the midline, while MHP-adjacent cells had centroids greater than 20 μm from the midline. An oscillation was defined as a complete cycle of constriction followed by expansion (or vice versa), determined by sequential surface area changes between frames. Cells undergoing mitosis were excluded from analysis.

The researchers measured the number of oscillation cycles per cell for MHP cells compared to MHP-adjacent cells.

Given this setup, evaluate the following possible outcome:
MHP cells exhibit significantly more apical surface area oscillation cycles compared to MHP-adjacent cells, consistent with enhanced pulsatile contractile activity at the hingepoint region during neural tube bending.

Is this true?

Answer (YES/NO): NO